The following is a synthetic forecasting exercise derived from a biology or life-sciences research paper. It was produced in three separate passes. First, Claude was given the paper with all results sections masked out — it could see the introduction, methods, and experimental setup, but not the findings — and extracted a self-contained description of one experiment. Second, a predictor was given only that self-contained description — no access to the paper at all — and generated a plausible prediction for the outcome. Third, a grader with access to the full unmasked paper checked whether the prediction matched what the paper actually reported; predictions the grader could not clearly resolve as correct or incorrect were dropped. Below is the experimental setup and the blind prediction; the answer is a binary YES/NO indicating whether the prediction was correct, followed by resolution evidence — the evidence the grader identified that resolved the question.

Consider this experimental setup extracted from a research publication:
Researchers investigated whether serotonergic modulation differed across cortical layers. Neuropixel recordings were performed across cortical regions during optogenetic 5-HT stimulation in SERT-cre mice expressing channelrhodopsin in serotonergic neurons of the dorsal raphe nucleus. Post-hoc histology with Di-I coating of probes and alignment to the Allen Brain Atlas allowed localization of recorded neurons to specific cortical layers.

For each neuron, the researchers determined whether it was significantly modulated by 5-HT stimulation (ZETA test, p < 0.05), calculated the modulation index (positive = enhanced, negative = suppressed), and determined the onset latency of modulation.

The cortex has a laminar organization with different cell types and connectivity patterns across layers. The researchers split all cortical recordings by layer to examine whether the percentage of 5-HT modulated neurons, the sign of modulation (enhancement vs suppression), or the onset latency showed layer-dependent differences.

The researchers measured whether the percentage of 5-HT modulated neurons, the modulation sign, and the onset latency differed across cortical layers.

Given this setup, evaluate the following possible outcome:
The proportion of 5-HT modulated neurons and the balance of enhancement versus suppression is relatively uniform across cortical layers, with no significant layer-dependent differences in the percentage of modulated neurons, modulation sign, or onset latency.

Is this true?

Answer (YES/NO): YES